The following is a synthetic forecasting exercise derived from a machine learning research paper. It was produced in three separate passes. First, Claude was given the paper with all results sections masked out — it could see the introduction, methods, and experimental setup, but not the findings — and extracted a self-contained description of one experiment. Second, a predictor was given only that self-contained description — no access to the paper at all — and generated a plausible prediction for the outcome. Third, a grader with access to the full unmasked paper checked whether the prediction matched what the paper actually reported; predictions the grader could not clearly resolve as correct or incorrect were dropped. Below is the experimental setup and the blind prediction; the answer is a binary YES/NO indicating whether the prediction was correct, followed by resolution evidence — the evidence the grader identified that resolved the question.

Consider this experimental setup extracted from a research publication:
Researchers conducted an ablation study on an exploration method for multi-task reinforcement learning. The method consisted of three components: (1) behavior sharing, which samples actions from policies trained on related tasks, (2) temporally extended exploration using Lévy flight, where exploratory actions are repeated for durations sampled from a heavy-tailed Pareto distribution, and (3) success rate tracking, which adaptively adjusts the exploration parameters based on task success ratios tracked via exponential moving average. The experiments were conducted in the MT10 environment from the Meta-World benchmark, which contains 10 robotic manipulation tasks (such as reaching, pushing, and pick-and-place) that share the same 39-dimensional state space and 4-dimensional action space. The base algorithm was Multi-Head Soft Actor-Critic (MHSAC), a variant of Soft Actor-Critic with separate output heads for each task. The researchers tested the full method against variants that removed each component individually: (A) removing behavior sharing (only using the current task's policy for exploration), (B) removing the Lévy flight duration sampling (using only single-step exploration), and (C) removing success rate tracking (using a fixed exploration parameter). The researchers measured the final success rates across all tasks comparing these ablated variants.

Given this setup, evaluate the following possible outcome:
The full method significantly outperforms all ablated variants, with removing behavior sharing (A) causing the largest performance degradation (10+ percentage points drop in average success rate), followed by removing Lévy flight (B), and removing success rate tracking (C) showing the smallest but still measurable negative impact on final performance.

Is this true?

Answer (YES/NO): NO